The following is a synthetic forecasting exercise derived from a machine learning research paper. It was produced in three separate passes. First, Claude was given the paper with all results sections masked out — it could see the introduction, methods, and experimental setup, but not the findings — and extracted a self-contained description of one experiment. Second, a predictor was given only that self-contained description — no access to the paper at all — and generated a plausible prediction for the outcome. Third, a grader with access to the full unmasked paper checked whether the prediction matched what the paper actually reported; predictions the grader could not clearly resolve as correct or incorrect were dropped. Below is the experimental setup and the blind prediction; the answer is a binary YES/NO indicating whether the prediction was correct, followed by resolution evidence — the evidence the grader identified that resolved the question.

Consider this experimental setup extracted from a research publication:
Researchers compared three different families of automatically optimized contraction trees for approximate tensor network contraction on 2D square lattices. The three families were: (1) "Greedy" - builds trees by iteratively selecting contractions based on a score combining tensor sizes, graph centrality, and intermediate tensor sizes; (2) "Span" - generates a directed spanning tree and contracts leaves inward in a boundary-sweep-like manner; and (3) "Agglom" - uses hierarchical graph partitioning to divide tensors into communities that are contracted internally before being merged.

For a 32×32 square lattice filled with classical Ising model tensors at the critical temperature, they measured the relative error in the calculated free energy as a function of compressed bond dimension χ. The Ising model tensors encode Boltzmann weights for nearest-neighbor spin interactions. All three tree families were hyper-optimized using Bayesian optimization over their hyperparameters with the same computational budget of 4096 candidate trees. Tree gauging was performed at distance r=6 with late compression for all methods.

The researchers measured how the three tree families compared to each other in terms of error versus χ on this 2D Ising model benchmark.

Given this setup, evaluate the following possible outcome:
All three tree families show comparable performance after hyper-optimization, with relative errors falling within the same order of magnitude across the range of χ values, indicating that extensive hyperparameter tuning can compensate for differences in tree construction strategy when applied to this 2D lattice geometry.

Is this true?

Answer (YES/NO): NO